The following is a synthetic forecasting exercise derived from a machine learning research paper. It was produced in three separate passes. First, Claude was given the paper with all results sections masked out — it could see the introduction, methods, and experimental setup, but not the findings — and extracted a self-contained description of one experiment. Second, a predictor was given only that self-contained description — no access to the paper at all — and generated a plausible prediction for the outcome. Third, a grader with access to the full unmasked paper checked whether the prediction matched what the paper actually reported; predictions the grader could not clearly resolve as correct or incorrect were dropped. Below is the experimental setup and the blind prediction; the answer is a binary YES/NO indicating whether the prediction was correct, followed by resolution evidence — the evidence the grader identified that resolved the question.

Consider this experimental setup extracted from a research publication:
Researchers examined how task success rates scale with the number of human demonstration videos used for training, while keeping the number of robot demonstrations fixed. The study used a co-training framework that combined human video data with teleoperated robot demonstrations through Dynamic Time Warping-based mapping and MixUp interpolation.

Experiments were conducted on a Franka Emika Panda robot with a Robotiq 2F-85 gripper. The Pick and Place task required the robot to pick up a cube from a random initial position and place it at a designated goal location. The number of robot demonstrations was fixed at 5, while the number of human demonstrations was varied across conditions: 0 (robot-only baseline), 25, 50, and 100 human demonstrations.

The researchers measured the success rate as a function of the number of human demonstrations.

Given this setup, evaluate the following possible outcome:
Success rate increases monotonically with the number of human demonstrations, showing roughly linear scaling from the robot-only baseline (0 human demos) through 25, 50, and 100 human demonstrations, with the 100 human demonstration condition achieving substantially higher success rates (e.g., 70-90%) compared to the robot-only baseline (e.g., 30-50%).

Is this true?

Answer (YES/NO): NO